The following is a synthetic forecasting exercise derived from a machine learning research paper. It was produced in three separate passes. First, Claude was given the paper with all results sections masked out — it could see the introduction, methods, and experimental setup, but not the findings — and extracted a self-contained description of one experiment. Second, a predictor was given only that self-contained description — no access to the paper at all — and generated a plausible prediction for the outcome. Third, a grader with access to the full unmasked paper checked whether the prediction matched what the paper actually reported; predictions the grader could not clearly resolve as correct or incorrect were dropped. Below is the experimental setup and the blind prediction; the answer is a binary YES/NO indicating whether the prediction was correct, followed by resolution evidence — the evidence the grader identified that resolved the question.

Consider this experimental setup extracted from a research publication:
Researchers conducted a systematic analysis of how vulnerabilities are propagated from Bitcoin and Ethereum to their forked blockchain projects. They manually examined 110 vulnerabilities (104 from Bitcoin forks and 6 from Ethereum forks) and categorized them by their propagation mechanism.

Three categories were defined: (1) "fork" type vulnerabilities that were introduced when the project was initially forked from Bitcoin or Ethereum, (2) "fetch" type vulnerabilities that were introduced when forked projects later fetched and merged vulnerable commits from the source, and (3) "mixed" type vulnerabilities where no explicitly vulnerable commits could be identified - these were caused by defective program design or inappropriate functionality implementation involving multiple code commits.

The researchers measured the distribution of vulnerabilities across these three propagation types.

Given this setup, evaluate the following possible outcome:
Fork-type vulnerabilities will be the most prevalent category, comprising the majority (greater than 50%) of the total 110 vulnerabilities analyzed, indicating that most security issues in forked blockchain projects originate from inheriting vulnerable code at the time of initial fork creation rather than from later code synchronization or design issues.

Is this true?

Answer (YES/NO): NO